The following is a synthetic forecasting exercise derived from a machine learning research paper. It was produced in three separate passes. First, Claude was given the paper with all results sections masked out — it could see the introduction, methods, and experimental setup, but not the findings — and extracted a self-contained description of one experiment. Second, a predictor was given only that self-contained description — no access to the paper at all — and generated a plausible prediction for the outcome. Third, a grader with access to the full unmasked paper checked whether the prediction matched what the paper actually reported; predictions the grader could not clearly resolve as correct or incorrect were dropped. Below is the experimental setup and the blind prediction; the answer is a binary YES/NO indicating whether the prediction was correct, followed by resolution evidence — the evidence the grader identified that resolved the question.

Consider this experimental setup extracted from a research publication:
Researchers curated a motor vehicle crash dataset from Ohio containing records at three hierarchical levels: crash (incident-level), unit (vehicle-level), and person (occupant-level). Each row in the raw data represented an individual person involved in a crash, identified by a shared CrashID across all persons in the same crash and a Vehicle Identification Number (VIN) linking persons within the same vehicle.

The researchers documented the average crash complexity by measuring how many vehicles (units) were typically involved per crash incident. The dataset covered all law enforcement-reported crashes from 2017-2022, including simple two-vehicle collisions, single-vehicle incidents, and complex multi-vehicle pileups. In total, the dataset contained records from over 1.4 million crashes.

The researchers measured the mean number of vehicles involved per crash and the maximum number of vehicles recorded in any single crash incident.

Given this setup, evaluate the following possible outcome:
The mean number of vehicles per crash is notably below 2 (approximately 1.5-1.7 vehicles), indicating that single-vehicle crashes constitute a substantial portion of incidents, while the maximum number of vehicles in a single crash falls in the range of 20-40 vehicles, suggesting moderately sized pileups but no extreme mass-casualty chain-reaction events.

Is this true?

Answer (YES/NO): NO